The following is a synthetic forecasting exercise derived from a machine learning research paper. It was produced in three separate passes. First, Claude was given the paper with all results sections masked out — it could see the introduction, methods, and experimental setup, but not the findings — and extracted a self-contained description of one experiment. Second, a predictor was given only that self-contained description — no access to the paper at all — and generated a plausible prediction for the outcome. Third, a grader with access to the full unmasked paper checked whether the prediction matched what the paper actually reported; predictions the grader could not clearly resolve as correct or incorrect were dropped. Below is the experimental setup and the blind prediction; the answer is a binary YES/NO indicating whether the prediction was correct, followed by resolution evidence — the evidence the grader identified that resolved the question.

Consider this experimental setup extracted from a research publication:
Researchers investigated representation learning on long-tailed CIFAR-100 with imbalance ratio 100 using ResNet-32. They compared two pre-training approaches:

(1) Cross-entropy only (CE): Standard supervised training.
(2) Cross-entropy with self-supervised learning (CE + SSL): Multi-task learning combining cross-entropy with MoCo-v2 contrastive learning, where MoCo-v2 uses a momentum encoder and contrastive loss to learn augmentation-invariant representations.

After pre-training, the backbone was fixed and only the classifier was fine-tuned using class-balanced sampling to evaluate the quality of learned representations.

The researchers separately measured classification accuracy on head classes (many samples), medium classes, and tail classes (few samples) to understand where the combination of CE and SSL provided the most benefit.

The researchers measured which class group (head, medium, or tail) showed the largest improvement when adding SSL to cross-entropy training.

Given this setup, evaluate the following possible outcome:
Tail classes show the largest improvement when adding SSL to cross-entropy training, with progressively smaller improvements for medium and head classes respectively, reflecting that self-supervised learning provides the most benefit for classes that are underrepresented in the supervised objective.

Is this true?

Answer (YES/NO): NO